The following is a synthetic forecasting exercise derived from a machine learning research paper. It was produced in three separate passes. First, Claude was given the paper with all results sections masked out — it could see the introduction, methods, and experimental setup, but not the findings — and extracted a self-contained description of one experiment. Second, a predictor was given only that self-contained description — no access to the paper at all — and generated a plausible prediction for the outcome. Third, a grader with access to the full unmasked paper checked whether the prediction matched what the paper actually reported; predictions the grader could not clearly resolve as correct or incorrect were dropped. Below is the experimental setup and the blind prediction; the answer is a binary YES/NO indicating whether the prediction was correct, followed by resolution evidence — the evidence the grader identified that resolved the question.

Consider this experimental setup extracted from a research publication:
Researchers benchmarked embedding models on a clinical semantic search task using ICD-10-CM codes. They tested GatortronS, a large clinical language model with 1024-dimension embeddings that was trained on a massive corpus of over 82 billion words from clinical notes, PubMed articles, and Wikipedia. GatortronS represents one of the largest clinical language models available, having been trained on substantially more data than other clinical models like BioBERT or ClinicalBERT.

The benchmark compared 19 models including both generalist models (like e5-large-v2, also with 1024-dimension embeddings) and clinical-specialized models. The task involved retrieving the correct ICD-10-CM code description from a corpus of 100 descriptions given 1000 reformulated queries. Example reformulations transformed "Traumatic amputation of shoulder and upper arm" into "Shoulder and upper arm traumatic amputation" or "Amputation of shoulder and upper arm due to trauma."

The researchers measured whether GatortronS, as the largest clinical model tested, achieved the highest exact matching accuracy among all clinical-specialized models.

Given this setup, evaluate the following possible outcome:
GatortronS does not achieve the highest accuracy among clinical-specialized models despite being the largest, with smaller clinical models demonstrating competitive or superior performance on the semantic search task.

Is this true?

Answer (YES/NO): YES